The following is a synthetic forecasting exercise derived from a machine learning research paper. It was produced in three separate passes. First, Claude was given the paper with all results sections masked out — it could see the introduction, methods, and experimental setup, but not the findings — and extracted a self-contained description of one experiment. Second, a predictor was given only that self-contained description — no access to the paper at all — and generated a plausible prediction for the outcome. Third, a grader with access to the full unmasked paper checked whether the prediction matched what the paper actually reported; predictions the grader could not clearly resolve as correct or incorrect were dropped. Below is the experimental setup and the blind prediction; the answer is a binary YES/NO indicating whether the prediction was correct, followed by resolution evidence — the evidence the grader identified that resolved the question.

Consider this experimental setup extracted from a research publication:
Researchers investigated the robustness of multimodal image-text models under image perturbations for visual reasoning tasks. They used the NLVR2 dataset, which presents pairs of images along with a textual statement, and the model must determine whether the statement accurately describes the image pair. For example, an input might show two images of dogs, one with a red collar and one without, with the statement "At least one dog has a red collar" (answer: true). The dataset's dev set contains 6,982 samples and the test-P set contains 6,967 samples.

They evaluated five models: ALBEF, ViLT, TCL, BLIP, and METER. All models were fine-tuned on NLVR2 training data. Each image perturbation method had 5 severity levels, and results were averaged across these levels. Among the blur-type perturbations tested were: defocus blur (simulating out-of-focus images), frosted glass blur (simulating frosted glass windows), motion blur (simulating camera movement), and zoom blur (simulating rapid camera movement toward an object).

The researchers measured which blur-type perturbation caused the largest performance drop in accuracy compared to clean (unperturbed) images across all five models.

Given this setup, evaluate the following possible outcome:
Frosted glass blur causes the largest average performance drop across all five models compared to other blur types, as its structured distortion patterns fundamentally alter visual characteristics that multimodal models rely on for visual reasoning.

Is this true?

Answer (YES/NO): NO